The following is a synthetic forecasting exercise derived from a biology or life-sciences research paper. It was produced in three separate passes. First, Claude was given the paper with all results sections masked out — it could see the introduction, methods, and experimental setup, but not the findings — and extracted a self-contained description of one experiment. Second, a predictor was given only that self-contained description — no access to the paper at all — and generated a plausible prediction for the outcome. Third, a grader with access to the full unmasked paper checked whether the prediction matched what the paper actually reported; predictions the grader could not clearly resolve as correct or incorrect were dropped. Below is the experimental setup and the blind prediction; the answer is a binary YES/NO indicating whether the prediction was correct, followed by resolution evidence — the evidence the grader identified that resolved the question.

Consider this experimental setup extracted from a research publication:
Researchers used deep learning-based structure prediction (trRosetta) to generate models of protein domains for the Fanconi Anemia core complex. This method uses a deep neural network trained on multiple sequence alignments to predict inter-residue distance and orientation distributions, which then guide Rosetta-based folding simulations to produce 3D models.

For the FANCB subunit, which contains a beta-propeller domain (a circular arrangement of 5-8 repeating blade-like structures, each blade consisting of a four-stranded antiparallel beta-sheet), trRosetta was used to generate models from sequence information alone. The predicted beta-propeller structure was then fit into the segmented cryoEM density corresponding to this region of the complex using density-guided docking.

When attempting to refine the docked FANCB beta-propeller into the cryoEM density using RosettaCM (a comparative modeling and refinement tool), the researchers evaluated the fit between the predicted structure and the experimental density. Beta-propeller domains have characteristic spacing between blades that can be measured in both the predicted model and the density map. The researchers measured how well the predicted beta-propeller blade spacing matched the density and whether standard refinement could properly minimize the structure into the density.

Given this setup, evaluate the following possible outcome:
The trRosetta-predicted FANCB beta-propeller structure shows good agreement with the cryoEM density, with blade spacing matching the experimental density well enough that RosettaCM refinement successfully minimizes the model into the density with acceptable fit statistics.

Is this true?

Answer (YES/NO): NO